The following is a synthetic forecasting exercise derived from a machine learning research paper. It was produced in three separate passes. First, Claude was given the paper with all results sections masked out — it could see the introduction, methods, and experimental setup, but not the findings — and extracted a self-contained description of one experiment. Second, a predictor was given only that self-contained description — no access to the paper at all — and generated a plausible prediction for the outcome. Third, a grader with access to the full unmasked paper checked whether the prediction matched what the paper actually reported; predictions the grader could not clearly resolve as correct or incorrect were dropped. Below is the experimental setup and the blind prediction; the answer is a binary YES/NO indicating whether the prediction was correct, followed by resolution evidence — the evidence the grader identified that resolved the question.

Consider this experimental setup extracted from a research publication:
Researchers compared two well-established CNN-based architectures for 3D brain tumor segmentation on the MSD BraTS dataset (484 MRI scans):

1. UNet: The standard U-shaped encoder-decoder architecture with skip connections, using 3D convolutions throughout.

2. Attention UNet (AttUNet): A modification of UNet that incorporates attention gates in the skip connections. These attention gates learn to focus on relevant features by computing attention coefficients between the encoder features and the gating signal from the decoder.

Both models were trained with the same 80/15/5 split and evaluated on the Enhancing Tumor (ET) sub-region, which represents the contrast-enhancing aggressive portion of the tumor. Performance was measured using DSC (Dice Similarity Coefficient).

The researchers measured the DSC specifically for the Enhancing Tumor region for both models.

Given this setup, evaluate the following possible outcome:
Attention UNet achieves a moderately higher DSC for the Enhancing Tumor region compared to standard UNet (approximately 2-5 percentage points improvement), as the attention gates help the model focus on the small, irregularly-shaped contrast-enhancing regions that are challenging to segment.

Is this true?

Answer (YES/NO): NO